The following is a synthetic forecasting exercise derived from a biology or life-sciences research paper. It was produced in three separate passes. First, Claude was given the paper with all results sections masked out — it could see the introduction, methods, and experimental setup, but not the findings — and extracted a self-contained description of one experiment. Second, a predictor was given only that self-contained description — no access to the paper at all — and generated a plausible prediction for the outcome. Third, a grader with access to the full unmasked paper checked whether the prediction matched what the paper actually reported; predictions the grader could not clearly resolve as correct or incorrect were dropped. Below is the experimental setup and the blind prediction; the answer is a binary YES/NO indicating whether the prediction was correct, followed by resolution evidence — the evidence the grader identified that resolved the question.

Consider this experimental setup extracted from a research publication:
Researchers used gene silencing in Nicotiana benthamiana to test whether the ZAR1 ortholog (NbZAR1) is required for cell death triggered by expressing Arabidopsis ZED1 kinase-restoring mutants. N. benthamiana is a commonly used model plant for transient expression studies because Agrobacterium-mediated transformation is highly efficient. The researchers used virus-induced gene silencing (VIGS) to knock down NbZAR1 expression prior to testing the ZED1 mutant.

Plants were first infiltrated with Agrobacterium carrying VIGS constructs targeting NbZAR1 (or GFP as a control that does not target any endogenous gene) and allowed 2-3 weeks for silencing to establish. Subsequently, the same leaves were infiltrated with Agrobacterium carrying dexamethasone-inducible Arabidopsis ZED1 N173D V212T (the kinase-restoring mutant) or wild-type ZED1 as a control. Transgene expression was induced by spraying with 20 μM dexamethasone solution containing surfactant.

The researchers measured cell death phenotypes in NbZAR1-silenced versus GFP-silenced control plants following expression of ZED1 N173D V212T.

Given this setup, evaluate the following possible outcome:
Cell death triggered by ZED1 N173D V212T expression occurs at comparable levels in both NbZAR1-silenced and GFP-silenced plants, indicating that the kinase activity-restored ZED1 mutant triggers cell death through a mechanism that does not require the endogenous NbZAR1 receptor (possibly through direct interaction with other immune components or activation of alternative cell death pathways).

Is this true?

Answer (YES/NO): NO